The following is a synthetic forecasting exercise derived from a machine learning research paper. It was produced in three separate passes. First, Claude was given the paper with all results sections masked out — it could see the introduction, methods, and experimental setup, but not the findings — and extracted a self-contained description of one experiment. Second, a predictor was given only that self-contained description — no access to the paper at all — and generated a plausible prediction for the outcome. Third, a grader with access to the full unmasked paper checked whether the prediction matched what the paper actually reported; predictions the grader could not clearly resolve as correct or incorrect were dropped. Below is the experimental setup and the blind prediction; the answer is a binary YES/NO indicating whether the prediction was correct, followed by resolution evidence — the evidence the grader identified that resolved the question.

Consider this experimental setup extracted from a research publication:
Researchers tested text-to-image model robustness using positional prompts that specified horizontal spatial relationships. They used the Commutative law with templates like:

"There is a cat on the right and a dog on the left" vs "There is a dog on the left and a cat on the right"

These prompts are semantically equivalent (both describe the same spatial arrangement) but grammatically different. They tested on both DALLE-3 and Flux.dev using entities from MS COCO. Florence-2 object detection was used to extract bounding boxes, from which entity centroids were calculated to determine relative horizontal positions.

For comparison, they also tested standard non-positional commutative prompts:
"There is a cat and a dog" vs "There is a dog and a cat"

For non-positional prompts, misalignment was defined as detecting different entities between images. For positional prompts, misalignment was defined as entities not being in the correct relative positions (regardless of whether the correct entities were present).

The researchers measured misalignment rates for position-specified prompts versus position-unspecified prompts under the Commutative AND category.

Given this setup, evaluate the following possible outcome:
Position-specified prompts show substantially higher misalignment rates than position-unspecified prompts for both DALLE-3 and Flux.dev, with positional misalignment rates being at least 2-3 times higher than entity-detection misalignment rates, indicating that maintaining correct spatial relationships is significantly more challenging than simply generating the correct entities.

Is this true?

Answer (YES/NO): YES